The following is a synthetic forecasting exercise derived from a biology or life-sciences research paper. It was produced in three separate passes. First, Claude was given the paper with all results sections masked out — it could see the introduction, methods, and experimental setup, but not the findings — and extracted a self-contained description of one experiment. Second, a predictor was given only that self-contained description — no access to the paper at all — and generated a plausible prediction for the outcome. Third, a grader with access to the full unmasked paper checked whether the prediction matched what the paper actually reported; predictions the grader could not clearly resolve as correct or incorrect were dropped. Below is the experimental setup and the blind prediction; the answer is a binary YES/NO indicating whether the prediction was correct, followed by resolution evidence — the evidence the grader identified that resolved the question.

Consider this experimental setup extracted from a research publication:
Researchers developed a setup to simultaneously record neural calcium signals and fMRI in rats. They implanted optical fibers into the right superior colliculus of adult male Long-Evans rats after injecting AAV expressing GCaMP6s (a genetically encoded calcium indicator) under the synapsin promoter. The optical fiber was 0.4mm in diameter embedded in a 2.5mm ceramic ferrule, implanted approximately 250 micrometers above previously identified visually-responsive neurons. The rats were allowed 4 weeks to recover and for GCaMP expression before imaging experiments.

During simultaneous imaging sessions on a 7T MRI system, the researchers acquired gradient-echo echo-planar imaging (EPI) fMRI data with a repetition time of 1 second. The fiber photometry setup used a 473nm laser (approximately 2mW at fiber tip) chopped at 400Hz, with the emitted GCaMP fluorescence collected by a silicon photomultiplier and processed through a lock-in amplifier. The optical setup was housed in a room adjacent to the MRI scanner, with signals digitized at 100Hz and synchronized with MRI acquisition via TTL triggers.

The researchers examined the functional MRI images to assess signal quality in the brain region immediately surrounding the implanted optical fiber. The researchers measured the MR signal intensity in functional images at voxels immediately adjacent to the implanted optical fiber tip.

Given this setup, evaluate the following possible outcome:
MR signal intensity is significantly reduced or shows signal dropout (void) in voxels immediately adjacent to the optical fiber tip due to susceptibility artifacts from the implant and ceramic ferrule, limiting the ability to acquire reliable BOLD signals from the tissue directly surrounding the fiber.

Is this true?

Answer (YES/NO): YES